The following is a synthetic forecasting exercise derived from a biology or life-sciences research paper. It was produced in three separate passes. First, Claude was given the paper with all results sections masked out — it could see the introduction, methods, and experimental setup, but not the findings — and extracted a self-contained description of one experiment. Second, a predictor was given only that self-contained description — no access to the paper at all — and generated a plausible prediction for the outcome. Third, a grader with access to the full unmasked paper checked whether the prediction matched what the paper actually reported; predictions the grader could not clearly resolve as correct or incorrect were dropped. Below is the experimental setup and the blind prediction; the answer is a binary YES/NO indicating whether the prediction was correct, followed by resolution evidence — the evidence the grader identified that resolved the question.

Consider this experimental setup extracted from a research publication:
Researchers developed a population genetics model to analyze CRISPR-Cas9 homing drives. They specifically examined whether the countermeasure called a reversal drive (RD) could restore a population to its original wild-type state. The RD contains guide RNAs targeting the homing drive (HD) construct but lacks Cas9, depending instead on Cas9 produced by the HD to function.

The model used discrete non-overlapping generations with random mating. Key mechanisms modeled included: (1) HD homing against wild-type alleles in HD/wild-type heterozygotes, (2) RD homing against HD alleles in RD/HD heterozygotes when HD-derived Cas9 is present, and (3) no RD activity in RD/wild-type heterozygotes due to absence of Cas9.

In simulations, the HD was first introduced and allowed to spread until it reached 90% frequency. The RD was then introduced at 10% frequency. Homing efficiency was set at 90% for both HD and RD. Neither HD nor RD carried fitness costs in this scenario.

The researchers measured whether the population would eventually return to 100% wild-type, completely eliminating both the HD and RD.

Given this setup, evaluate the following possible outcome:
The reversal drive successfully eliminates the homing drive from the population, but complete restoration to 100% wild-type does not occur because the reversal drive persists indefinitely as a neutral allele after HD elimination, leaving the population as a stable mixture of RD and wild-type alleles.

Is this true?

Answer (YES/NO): NO